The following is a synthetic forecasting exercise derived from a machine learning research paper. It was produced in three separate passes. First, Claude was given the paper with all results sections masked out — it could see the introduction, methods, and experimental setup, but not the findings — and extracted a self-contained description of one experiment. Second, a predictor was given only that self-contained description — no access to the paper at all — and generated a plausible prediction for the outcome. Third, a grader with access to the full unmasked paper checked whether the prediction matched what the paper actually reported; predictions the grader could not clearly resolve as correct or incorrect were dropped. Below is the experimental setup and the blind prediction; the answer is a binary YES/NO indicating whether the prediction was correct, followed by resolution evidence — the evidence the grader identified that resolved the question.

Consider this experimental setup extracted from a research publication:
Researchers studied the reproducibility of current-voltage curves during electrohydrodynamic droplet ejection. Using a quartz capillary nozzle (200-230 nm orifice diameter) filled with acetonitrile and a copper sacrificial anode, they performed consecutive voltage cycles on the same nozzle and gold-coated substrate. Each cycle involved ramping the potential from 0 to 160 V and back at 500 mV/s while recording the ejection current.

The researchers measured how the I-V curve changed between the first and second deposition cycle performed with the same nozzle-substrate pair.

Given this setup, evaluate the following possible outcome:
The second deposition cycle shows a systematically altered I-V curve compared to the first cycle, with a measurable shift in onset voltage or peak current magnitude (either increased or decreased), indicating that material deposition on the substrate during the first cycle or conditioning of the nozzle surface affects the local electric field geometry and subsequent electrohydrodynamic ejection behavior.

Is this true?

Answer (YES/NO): YES